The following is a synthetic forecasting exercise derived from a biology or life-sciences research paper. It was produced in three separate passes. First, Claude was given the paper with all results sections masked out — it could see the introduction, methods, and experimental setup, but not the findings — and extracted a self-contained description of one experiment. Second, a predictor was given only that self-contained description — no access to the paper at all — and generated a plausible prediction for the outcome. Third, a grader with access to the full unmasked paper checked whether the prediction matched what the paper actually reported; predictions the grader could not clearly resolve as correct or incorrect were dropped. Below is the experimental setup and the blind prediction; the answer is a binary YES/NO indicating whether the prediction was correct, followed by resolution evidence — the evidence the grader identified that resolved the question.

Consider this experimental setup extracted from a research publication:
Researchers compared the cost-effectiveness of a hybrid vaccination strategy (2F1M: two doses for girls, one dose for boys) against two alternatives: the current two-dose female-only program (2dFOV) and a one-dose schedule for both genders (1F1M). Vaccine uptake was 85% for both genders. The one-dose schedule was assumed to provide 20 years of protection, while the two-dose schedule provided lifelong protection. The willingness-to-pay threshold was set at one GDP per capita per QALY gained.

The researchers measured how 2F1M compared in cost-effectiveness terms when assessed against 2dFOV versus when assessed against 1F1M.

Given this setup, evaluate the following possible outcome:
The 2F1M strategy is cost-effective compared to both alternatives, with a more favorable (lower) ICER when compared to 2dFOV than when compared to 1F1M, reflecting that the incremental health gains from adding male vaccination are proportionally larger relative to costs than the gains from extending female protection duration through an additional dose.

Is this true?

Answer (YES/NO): NO